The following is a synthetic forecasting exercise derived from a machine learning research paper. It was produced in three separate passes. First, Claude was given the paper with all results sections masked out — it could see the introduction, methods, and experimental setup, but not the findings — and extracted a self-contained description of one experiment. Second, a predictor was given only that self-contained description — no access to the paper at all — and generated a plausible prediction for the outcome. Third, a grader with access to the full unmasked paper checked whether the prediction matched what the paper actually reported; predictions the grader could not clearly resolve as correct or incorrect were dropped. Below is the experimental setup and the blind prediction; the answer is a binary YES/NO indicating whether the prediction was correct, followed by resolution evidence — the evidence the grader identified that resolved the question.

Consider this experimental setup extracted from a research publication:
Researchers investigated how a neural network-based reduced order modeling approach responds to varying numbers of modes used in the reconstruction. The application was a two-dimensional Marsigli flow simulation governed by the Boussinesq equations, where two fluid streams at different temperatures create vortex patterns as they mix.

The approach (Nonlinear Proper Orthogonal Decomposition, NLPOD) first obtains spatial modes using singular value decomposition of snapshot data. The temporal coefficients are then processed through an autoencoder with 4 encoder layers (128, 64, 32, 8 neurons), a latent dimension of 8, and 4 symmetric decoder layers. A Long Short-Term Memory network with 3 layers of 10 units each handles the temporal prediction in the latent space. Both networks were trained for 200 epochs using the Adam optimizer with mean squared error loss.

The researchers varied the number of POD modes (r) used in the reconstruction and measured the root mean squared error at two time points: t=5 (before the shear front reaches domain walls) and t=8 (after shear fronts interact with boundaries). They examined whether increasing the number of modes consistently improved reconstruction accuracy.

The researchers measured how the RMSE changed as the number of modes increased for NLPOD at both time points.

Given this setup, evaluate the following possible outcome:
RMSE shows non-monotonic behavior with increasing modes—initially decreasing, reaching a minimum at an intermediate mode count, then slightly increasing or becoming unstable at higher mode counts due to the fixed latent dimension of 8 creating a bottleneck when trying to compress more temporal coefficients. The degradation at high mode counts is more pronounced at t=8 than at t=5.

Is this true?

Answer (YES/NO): NO